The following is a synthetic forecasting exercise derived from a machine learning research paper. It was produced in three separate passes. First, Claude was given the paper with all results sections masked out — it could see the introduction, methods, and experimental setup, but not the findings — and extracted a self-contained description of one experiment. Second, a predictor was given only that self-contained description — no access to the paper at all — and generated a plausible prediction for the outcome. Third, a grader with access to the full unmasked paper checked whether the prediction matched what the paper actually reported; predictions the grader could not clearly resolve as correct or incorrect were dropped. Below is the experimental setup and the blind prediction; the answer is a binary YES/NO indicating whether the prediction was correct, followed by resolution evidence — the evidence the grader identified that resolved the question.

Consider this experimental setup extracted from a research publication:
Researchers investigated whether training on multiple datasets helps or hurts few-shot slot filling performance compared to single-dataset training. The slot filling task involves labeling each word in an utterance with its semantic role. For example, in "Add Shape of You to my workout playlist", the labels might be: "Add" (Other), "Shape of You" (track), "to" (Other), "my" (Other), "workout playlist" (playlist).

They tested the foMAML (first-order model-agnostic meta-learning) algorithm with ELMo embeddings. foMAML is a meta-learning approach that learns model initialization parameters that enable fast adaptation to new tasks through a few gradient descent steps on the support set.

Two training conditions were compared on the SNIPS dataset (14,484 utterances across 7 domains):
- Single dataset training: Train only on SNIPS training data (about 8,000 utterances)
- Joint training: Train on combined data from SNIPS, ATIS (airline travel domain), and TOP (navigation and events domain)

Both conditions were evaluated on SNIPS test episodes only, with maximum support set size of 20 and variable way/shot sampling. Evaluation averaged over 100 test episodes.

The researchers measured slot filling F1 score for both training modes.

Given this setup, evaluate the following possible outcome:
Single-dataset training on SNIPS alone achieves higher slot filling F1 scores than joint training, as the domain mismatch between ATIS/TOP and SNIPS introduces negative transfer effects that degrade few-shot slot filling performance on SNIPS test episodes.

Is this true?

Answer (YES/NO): YES